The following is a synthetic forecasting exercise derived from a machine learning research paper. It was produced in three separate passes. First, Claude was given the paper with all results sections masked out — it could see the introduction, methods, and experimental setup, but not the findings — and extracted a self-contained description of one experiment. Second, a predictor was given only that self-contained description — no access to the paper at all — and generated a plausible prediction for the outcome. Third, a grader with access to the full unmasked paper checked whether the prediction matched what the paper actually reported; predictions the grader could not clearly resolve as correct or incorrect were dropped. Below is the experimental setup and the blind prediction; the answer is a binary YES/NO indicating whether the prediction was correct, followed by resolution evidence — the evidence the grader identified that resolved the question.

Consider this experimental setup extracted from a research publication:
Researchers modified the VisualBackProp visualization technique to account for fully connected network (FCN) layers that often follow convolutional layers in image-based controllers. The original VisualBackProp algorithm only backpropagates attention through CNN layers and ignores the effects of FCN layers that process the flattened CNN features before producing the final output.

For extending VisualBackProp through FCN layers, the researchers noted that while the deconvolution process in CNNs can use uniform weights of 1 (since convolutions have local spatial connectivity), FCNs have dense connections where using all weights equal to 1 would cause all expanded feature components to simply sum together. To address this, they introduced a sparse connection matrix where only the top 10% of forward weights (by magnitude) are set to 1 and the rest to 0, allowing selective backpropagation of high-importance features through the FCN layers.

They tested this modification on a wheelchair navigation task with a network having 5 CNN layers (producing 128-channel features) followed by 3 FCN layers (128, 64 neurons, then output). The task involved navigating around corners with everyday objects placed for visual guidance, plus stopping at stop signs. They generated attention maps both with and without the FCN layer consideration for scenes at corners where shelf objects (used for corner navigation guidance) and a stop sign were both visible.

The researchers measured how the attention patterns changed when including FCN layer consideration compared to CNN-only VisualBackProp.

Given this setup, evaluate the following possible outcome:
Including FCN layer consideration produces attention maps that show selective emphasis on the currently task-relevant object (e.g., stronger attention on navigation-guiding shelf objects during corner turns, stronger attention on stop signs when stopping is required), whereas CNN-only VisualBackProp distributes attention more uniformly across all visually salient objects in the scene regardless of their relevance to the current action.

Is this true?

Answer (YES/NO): NO